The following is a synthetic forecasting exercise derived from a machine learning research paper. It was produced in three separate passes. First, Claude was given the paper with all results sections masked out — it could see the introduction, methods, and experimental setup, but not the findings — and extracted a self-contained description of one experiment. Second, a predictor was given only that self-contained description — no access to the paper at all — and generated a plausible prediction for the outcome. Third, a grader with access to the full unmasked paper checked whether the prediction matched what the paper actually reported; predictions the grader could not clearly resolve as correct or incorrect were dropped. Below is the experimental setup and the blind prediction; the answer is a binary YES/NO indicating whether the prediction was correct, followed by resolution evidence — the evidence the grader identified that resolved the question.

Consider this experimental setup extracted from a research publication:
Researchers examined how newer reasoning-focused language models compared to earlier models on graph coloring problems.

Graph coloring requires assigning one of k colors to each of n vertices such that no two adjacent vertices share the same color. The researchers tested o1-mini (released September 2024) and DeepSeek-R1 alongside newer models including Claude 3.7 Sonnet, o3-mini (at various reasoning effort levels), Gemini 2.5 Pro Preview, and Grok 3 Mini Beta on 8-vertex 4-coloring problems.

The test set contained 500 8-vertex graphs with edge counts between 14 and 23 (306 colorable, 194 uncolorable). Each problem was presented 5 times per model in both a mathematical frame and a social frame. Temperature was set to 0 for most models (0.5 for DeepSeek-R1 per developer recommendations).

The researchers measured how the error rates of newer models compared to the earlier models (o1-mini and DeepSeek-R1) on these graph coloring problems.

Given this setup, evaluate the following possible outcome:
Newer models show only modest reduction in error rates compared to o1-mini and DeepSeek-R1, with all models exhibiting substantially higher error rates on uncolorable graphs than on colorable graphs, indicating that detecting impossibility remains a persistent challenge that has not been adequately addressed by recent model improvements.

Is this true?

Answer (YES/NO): NO